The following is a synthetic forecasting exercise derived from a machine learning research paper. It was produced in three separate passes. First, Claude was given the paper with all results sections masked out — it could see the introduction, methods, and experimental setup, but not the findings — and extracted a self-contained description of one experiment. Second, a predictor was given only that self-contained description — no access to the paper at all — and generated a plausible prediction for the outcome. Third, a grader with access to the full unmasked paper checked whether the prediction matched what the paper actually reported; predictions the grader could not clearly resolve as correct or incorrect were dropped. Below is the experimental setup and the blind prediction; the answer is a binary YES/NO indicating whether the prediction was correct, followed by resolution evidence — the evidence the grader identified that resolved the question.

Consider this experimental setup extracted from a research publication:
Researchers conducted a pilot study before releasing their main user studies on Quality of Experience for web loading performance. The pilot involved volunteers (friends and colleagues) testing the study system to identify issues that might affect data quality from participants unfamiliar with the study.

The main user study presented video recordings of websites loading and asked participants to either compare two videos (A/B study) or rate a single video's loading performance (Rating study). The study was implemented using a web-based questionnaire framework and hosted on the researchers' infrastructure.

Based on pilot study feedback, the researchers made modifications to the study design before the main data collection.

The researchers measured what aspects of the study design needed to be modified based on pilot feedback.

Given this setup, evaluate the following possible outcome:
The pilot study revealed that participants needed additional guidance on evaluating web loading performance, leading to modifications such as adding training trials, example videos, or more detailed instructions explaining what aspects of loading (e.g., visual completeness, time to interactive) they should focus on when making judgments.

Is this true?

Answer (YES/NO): NO